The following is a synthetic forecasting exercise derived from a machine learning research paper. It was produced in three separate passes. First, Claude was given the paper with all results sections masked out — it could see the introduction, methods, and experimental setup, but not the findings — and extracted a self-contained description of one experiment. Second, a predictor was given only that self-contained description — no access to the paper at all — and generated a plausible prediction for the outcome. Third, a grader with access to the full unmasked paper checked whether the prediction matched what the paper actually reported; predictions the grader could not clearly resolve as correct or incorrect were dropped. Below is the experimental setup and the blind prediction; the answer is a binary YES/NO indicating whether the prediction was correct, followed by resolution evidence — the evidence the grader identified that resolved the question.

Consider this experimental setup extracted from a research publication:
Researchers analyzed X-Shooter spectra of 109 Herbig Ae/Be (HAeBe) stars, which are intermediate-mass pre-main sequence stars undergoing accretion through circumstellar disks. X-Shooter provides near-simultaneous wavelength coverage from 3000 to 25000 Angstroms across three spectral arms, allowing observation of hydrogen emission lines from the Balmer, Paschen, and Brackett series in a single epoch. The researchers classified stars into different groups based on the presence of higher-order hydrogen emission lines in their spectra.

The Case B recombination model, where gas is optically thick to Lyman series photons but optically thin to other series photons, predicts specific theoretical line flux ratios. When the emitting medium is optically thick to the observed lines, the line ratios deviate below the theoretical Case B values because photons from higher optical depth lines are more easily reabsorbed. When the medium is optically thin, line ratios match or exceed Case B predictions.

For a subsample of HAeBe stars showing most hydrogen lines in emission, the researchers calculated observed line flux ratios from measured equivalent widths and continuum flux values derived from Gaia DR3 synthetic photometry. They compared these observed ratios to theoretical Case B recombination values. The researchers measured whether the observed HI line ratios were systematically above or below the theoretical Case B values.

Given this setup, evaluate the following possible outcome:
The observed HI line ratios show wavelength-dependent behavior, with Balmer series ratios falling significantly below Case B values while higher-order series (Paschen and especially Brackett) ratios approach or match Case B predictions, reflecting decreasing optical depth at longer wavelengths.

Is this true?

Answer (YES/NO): NO